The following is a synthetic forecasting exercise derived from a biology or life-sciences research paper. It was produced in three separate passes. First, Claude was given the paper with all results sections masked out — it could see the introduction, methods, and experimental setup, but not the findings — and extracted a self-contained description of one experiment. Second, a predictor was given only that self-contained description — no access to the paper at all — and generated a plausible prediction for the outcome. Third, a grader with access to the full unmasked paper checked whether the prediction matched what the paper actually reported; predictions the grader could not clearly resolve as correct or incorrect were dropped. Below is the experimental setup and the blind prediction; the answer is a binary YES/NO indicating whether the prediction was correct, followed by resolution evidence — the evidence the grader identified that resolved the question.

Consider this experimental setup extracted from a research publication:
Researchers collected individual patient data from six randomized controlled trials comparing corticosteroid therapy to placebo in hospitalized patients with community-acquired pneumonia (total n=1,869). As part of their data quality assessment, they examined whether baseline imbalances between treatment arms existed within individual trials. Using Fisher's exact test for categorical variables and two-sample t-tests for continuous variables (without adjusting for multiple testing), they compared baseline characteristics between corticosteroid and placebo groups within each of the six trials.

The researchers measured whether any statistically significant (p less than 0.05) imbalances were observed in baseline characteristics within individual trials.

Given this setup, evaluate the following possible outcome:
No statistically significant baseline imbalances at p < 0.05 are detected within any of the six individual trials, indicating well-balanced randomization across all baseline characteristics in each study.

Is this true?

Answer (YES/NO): NO